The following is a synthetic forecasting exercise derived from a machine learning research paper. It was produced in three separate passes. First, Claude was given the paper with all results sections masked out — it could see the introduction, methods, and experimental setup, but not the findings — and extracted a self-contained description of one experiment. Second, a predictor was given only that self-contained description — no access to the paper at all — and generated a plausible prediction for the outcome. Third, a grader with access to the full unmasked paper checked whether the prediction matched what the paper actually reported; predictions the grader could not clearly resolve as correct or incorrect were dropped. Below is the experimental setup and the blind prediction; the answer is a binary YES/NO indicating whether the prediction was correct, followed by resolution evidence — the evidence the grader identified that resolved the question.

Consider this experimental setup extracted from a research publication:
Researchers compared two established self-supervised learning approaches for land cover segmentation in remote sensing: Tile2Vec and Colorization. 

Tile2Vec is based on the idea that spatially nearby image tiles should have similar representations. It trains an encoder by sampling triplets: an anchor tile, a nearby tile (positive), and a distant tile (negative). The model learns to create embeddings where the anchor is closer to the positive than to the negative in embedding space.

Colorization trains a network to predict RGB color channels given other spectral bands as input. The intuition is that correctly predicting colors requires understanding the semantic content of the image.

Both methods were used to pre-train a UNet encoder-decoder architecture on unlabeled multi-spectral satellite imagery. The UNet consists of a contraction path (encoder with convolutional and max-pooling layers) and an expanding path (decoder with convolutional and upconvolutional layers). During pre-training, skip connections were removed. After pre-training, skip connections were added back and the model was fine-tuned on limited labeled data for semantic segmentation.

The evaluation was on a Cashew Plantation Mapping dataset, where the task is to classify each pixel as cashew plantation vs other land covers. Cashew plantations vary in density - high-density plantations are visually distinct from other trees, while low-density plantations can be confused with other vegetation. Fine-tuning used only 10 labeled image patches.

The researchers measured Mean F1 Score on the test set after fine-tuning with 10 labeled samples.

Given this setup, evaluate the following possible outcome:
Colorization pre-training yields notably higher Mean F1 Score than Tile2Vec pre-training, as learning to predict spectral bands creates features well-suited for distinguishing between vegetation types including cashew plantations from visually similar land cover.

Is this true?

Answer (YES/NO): YES